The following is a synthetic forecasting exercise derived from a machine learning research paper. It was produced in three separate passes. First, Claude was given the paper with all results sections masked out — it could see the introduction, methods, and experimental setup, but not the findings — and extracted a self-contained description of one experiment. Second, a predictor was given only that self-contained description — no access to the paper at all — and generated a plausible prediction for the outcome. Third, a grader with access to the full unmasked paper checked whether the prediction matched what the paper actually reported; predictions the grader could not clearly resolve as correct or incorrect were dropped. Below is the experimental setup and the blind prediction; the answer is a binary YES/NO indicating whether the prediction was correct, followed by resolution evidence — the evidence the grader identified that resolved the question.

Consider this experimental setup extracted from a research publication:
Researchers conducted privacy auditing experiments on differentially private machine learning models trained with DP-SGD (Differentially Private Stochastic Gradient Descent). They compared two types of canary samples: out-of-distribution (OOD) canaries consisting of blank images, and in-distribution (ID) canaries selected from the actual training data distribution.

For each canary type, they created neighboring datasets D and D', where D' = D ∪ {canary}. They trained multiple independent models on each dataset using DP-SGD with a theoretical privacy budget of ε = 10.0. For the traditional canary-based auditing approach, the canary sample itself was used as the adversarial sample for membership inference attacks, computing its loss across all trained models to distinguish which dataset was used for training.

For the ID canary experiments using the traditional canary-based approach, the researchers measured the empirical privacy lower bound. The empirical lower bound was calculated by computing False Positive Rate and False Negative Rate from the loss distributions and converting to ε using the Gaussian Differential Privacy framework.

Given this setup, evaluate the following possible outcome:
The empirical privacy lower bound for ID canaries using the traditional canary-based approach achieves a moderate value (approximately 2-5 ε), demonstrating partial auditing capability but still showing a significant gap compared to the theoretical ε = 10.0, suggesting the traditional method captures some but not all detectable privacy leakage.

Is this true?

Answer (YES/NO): NO